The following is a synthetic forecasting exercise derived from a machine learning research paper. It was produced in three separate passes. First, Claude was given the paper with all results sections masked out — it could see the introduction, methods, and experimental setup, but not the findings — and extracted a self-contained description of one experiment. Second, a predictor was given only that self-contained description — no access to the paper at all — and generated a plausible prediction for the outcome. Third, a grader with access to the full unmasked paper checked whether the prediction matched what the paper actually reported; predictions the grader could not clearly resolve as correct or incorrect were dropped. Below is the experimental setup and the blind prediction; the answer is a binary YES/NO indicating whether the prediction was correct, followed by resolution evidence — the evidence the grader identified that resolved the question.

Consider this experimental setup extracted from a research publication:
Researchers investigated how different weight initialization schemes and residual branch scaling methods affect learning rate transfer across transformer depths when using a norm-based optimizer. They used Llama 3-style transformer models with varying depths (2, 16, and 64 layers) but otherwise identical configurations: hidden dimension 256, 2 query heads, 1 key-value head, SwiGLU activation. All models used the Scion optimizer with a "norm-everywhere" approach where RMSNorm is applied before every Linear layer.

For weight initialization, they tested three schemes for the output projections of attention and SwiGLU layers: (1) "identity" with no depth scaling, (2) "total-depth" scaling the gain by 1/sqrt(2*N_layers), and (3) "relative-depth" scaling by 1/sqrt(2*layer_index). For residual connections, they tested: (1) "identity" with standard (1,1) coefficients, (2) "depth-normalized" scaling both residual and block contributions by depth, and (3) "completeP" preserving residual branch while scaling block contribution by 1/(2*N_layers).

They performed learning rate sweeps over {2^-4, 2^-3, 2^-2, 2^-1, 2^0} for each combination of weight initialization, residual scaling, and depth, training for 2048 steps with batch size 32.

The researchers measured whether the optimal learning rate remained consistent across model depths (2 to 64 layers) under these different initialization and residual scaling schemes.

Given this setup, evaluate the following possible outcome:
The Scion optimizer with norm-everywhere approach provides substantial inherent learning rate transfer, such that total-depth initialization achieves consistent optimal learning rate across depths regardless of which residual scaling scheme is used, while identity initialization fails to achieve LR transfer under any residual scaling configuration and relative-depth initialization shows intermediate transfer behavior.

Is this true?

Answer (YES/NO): NO